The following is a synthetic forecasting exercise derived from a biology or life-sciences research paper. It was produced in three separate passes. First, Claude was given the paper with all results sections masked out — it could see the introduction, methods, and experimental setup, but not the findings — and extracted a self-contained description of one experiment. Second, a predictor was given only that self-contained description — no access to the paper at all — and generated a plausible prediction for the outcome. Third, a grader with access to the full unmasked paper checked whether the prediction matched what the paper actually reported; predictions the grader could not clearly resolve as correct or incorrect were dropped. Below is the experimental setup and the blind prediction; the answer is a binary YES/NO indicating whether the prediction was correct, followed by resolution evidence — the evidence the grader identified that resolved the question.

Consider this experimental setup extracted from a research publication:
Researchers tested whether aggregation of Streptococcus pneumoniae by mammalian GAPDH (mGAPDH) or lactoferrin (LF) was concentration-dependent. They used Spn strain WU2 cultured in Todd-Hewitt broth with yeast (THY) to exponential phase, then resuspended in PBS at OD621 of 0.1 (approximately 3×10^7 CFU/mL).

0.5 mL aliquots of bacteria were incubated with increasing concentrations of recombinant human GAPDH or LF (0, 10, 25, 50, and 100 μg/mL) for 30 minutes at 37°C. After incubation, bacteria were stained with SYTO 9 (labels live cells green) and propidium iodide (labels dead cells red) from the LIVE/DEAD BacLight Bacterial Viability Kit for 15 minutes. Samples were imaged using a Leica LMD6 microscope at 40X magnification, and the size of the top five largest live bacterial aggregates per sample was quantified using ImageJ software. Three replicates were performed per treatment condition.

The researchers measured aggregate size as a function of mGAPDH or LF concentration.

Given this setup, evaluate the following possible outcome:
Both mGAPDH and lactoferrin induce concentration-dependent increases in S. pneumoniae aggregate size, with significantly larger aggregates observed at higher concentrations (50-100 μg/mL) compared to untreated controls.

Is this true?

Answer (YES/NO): NO